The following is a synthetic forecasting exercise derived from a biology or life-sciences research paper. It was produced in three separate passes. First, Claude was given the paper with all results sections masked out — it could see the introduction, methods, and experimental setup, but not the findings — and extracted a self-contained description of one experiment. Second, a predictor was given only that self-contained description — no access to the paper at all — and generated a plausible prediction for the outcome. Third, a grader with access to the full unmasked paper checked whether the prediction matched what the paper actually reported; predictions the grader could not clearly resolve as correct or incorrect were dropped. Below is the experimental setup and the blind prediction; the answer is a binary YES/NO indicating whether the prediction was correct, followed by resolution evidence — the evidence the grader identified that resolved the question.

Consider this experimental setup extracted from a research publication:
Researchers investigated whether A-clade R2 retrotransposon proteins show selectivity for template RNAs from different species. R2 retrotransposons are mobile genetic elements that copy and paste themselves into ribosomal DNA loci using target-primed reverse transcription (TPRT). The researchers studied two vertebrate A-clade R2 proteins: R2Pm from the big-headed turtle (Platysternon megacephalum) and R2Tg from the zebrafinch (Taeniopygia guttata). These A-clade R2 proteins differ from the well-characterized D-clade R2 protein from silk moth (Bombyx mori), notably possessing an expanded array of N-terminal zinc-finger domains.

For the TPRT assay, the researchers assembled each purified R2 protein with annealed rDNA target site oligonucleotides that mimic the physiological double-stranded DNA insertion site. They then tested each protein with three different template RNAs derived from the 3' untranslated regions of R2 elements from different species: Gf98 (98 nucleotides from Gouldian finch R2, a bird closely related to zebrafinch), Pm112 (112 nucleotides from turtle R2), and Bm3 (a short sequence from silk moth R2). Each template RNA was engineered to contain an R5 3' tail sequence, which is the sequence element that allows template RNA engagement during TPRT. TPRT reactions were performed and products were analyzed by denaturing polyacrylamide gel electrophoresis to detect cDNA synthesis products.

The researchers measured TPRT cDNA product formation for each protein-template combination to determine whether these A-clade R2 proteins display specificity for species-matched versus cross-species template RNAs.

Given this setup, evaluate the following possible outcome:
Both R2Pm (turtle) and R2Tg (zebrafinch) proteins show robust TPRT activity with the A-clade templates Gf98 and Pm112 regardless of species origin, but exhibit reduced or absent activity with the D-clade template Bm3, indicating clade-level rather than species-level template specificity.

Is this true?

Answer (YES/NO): YES